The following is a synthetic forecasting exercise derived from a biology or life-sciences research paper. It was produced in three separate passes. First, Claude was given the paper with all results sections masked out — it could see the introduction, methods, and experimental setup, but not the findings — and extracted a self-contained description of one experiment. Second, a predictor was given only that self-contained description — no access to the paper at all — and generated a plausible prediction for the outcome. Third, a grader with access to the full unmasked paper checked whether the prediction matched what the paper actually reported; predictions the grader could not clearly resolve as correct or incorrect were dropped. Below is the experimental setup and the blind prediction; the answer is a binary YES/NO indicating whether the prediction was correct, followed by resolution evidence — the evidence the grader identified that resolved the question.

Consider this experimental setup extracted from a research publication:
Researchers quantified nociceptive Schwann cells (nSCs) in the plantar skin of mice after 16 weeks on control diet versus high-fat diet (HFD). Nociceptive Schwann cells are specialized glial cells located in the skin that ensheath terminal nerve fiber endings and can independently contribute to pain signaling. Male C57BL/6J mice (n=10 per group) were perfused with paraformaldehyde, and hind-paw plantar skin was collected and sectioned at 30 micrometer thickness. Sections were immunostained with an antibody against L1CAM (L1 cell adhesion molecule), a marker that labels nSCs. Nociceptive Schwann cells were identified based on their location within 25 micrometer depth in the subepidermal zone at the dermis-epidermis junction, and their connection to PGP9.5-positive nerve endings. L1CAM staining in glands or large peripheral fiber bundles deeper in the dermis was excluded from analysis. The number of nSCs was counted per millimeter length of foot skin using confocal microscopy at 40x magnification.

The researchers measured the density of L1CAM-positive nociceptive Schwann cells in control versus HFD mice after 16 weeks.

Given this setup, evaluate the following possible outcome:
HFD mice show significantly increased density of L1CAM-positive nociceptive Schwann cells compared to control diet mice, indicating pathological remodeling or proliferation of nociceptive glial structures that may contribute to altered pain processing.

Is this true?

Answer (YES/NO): NO